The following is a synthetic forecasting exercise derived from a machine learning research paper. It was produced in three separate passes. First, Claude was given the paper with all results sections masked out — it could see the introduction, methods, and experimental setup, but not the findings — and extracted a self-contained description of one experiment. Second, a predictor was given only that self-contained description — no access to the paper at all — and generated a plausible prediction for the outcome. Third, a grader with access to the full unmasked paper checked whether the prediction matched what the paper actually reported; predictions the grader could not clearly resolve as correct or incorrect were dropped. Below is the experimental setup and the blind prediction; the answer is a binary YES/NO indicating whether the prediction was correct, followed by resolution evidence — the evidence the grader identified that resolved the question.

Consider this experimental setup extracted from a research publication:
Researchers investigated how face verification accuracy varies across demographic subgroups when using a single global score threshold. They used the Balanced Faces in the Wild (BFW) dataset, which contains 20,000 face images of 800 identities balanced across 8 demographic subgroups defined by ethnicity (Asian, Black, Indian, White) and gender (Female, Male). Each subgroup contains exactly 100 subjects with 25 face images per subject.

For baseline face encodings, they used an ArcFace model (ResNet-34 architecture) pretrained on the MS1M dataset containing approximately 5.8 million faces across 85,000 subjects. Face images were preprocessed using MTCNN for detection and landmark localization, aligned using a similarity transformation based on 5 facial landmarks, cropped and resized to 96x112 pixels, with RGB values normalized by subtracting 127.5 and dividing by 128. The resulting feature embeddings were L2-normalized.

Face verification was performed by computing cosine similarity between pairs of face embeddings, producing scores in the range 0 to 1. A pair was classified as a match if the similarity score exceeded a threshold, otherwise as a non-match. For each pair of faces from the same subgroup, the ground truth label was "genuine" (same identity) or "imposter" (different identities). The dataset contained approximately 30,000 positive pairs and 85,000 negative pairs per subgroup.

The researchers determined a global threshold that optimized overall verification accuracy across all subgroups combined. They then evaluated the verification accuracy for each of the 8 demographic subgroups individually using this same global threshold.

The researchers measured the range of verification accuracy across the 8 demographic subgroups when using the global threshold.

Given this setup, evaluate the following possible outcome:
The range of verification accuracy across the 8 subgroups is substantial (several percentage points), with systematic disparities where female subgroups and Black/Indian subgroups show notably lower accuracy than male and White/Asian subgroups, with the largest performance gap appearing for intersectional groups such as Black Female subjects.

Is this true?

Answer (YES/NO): NO